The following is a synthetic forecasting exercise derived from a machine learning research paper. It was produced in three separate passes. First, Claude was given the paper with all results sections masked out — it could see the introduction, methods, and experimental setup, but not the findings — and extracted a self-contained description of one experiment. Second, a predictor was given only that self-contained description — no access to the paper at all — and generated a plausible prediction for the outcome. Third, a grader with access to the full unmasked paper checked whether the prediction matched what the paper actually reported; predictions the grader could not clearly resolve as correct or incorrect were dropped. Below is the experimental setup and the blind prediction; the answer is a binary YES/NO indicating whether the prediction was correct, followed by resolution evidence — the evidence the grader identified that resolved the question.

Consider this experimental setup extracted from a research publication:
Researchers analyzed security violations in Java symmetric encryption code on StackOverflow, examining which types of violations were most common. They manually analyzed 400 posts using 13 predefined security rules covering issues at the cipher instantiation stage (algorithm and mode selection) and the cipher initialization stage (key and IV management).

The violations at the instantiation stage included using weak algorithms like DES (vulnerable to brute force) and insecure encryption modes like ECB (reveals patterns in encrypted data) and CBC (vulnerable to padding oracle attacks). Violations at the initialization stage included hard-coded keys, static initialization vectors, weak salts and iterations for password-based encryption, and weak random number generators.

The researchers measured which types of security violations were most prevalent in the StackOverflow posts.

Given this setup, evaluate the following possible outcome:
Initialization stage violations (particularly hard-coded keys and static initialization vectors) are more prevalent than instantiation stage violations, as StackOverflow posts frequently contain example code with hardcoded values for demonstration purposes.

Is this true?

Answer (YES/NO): NO